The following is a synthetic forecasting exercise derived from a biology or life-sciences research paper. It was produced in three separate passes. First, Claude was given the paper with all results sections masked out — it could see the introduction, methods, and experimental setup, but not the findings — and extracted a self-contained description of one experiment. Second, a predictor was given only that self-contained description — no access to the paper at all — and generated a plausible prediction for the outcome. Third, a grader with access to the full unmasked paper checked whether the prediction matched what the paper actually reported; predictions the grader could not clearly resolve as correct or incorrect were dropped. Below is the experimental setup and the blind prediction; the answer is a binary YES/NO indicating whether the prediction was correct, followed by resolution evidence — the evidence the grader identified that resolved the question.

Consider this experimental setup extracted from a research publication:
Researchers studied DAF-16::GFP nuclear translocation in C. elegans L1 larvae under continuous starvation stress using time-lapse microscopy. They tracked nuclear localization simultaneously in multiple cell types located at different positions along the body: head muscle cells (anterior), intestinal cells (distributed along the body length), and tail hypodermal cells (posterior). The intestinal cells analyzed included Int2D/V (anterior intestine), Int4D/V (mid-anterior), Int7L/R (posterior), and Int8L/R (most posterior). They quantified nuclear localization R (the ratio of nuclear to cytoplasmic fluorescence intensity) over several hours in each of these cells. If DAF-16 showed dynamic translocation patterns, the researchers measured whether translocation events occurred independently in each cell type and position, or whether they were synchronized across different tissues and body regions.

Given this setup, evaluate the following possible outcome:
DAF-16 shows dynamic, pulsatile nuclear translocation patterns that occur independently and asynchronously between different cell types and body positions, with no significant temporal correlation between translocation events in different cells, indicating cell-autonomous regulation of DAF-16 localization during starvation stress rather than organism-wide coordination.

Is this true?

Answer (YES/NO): NO